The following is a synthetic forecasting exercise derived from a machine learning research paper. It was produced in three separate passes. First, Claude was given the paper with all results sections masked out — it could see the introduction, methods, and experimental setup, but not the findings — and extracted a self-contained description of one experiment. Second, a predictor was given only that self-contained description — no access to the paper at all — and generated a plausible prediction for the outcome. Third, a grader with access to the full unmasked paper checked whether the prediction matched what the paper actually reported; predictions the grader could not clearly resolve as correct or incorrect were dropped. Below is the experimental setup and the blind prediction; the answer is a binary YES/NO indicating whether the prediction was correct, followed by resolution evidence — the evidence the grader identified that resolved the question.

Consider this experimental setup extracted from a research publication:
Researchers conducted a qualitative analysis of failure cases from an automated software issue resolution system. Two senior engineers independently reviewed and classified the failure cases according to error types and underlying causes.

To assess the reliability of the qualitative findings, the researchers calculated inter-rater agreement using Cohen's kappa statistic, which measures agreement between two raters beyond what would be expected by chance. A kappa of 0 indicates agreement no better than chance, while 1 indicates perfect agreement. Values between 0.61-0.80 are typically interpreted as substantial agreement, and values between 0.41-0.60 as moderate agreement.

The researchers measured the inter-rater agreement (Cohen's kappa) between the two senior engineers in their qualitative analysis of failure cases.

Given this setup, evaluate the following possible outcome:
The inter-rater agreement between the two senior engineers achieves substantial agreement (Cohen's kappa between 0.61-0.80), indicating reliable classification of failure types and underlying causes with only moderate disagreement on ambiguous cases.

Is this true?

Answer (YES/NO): YES